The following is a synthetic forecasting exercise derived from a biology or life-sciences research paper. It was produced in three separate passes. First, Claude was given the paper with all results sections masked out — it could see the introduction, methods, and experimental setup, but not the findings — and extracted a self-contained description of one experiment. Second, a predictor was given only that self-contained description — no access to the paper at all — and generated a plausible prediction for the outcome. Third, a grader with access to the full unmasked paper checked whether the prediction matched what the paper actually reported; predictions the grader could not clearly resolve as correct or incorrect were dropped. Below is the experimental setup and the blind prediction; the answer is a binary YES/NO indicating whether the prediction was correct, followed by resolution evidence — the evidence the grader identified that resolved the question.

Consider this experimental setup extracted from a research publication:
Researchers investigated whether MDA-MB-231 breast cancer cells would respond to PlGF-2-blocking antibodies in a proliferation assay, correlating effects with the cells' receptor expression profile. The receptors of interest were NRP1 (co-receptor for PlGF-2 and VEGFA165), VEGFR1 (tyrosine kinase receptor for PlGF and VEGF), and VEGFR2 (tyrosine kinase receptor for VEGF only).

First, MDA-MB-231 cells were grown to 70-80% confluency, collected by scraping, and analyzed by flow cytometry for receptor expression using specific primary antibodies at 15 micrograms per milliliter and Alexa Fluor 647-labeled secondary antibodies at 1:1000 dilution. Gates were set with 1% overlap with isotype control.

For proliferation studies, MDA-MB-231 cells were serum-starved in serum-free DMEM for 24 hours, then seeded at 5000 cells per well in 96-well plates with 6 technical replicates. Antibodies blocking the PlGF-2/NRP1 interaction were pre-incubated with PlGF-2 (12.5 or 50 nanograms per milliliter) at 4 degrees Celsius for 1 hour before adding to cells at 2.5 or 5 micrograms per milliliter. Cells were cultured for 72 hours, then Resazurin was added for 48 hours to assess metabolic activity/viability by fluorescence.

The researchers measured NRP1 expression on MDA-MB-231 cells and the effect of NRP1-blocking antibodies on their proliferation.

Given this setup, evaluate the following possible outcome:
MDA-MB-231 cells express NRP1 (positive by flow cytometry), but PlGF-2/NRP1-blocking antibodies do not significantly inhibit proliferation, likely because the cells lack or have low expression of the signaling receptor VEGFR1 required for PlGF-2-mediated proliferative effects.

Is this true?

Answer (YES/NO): NO